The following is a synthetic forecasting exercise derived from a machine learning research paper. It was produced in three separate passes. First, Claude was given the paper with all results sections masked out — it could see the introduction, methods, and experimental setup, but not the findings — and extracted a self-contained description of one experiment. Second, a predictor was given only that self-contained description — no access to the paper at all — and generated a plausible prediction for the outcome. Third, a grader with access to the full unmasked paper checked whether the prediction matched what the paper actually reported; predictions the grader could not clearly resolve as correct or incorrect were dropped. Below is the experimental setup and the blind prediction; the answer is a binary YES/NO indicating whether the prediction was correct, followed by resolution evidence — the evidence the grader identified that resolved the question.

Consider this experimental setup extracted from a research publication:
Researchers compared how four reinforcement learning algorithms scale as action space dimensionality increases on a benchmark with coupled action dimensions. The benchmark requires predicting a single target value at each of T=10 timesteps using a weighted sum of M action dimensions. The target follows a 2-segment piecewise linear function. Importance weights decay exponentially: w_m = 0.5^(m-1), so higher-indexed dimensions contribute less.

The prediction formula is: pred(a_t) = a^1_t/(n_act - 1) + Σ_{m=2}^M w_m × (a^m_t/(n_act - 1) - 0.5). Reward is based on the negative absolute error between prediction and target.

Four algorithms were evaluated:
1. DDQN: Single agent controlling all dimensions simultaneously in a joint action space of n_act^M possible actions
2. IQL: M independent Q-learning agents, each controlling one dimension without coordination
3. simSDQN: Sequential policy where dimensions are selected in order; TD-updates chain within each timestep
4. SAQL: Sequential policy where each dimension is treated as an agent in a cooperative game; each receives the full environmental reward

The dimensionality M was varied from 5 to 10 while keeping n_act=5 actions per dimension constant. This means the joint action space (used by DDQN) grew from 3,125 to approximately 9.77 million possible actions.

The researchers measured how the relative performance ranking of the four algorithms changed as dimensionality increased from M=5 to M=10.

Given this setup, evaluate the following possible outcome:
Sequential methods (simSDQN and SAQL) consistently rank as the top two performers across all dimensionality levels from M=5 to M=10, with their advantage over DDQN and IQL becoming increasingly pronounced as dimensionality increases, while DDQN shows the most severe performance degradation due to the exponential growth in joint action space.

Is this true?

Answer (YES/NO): NO